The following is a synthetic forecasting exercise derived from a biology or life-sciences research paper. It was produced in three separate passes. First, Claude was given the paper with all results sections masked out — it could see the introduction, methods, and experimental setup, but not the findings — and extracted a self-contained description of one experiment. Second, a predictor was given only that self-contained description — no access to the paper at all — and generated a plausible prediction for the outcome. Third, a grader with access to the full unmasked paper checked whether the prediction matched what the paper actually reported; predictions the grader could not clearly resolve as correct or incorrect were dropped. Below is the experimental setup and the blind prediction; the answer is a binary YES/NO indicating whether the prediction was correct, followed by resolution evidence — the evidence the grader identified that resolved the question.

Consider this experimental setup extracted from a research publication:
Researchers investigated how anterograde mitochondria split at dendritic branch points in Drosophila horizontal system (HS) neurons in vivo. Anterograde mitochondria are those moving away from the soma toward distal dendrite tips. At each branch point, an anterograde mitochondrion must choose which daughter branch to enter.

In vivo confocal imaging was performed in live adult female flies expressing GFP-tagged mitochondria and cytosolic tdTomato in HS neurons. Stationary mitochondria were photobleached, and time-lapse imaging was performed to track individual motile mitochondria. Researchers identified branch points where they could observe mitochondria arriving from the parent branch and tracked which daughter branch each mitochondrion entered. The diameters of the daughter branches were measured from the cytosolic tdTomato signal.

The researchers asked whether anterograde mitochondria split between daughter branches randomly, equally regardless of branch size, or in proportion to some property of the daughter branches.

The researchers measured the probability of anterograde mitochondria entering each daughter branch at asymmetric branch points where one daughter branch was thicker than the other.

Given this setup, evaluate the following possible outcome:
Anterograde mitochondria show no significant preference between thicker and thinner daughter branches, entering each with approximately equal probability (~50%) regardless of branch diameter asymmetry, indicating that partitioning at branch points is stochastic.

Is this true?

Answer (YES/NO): NO